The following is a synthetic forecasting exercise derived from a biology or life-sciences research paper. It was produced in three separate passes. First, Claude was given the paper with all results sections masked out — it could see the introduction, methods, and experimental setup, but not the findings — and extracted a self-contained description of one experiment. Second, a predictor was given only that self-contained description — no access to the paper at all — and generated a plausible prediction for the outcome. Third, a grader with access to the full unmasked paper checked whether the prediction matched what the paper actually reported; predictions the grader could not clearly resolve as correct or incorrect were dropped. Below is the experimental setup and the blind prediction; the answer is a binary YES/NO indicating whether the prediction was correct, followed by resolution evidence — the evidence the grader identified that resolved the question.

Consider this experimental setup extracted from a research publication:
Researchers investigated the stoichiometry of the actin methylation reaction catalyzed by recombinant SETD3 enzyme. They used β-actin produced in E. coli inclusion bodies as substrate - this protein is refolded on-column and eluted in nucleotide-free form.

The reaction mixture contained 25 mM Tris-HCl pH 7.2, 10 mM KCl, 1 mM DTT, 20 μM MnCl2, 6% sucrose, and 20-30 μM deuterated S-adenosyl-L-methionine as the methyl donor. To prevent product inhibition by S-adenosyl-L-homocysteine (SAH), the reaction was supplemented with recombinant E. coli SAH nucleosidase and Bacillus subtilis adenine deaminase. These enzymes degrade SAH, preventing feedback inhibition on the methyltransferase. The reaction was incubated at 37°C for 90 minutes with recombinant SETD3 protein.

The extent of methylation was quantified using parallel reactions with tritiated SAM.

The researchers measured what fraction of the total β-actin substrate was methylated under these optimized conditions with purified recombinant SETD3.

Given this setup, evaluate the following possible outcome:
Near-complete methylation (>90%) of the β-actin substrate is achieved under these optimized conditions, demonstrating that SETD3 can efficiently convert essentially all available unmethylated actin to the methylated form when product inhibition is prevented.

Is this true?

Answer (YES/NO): NO